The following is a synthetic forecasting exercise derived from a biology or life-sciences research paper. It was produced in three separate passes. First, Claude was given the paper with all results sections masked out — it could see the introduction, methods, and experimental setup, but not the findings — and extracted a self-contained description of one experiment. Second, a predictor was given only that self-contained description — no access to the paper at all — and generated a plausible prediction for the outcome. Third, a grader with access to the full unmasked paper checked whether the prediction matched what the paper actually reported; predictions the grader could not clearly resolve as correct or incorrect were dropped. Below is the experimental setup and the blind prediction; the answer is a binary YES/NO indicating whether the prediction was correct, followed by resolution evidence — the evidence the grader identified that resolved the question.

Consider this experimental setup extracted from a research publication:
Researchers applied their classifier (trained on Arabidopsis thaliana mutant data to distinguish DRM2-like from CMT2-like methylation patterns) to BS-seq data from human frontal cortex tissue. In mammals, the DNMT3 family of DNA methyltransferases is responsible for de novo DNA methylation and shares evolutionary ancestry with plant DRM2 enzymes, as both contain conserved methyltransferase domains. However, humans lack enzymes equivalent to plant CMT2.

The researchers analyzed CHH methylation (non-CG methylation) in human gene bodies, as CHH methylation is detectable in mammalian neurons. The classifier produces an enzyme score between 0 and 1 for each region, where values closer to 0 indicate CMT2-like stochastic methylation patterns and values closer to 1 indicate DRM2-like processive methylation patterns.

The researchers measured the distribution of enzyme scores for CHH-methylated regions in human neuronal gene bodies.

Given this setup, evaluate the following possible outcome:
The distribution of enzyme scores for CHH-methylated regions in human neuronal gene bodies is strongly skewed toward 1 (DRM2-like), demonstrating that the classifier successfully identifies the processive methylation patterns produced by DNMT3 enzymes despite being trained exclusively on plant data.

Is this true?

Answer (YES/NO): NO